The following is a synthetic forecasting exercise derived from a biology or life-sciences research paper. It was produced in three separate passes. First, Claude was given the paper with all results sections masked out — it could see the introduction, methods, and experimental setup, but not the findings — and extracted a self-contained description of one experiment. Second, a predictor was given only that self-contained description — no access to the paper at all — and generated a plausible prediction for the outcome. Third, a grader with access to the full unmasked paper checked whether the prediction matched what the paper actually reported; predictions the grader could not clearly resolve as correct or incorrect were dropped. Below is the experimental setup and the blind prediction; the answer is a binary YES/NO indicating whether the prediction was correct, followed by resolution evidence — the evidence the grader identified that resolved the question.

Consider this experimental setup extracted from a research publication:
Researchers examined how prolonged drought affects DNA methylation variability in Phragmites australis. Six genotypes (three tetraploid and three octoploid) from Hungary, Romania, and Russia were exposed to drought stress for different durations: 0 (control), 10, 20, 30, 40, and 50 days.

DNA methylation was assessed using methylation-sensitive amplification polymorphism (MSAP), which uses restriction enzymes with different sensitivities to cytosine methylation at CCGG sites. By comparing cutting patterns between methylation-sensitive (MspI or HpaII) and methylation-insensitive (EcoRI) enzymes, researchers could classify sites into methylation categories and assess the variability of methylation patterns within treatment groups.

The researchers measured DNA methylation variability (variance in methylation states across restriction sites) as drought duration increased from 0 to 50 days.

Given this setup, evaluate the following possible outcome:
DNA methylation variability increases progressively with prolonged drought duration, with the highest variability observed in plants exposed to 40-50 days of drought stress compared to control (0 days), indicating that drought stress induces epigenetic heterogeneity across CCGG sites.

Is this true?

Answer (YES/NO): YES